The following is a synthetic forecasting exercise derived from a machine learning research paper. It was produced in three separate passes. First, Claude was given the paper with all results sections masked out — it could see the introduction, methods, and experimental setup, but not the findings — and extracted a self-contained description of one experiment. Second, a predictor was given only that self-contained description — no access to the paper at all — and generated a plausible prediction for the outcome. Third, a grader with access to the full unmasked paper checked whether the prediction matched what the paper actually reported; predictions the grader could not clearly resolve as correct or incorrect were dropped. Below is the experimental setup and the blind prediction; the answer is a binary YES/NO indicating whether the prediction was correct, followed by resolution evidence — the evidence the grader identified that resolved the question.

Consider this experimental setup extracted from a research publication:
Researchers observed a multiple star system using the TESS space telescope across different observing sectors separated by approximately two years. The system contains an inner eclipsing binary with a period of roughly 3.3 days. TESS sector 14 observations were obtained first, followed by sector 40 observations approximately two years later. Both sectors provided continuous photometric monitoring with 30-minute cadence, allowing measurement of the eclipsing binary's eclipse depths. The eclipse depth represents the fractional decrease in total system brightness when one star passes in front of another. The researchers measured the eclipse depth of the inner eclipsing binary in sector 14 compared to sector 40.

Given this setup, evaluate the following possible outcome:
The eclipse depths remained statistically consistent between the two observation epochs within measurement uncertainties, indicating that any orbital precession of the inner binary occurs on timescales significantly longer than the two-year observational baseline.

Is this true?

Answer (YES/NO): NO